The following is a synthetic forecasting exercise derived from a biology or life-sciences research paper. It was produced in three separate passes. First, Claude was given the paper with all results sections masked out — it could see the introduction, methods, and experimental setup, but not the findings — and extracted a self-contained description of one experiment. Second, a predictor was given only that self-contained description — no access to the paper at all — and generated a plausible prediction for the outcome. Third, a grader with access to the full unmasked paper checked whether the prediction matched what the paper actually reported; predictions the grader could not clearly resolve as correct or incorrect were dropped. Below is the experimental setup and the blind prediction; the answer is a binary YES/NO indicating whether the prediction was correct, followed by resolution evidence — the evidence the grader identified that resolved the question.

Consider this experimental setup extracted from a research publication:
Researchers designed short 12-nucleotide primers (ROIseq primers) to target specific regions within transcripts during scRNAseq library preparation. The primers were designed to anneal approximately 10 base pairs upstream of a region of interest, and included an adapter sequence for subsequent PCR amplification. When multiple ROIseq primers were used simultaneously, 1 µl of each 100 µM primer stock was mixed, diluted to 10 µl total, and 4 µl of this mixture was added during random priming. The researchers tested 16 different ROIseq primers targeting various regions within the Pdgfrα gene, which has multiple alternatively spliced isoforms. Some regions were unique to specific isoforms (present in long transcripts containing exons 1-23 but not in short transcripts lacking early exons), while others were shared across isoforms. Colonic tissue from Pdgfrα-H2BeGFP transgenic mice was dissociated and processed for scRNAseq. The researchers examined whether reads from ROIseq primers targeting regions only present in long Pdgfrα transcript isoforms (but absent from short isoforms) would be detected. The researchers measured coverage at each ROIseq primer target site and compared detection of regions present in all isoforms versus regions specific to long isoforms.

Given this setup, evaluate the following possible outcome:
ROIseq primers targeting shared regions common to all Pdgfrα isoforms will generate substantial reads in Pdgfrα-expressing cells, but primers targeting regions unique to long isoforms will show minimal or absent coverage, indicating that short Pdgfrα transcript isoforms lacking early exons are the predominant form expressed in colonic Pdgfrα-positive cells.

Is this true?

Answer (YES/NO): NO